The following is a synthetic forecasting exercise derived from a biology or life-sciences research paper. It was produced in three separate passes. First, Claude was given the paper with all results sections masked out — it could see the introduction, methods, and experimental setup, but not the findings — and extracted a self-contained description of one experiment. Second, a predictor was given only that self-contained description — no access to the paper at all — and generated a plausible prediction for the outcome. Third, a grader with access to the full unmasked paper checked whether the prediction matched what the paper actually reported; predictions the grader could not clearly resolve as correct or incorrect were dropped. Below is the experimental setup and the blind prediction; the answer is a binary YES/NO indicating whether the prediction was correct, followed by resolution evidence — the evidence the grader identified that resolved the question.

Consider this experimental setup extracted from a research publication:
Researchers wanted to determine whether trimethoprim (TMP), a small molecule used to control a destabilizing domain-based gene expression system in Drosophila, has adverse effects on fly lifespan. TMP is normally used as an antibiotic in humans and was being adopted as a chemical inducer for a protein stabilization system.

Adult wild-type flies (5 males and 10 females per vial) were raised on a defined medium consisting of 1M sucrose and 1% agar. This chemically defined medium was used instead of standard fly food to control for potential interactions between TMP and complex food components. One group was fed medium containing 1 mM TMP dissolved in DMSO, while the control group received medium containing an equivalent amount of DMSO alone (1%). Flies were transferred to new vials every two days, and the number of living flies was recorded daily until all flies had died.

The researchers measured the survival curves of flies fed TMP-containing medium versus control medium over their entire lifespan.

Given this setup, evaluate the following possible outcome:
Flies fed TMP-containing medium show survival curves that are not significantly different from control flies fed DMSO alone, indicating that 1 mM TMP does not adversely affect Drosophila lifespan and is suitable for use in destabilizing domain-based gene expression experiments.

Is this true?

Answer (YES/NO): YES